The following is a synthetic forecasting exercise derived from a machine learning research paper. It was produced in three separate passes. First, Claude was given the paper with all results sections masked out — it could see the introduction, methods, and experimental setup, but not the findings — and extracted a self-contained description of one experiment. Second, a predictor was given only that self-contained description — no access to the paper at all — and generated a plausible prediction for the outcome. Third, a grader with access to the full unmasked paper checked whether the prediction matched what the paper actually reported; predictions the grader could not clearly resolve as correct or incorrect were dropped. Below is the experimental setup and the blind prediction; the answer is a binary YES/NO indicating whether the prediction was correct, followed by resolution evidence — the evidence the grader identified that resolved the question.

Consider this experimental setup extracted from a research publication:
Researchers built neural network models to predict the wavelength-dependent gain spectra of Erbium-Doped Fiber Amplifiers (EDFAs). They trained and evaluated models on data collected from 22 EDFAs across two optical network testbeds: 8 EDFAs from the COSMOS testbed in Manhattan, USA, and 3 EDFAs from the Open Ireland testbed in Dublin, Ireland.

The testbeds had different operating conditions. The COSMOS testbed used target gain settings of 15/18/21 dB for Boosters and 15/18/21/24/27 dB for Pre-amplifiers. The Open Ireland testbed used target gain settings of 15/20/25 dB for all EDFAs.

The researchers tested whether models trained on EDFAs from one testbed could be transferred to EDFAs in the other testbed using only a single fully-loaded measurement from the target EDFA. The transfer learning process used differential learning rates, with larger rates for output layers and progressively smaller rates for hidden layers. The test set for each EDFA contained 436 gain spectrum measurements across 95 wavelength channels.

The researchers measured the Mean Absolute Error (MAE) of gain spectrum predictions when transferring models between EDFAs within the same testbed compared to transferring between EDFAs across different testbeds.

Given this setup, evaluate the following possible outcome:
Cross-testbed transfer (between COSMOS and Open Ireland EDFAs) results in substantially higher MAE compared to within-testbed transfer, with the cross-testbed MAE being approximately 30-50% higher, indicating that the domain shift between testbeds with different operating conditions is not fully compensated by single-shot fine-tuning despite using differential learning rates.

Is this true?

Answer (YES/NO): NO